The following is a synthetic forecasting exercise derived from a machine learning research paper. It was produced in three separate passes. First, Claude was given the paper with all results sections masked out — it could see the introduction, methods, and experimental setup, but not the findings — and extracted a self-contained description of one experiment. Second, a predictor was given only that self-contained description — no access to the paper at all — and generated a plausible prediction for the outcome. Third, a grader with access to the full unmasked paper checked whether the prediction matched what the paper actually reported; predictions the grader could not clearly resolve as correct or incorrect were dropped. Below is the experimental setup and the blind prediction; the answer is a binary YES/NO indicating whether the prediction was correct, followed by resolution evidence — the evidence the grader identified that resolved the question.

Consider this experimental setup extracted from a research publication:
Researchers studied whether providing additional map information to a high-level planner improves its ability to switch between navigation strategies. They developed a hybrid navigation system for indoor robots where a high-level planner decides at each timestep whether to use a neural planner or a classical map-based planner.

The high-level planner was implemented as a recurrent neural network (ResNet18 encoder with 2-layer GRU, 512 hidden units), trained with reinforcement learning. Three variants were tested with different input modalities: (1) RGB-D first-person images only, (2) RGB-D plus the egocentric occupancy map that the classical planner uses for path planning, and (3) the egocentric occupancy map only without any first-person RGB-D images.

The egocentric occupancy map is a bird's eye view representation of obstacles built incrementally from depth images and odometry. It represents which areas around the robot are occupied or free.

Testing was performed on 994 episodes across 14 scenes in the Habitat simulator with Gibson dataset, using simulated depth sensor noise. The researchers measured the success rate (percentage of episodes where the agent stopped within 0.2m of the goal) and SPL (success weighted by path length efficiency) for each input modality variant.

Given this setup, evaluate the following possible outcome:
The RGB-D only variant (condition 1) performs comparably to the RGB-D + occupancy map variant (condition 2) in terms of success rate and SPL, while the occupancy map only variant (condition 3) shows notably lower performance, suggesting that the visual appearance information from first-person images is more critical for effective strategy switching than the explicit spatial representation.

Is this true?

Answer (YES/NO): YES